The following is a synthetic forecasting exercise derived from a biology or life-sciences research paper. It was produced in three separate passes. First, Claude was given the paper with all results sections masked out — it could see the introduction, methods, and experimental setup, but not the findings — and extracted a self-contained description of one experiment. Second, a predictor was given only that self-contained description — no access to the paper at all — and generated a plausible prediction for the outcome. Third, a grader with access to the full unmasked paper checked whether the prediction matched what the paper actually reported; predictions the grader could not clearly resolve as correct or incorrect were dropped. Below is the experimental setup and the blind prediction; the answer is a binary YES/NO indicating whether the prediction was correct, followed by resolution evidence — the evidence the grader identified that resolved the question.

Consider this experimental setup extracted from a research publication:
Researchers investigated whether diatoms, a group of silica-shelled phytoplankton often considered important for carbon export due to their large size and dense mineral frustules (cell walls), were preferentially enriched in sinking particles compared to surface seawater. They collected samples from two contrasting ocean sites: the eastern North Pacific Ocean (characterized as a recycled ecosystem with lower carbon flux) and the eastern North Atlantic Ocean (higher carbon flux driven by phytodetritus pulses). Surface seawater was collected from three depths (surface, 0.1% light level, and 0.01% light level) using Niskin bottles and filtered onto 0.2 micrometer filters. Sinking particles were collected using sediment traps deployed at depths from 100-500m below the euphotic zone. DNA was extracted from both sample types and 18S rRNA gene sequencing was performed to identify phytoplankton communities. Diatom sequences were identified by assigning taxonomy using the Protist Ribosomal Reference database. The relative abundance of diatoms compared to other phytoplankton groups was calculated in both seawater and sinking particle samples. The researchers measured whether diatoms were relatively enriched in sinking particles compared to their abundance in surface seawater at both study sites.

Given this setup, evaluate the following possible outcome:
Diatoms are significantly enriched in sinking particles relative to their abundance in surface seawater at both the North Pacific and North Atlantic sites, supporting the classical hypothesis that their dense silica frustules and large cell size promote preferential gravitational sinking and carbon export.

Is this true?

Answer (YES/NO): NO